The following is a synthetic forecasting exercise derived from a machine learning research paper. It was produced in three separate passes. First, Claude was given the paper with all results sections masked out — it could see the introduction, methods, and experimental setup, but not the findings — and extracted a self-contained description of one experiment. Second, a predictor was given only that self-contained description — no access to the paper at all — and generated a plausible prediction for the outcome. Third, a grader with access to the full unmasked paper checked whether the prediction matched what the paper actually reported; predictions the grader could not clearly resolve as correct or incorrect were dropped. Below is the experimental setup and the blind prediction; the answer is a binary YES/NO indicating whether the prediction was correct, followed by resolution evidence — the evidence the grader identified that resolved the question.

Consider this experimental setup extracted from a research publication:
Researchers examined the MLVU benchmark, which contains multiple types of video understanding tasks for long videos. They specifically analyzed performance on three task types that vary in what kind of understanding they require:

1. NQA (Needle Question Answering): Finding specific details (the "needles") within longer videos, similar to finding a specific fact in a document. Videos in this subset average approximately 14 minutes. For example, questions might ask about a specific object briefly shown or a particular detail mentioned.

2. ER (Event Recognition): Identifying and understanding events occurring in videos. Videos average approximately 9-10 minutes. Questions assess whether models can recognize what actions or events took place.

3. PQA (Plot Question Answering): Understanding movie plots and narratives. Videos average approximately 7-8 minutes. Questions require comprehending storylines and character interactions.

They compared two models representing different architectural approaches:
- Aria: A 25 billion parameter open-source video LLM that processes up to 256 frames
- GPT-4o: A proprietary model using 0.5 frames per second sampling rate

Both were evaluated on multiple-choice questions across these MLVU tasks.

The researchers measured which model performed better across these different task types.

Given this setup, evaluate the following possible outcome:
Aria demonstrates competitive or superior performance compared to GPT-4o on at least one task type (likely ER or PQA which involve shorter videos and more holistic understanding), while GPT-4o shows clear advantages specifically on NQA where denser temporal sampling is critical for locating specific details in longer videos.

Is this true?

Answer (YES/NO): NO